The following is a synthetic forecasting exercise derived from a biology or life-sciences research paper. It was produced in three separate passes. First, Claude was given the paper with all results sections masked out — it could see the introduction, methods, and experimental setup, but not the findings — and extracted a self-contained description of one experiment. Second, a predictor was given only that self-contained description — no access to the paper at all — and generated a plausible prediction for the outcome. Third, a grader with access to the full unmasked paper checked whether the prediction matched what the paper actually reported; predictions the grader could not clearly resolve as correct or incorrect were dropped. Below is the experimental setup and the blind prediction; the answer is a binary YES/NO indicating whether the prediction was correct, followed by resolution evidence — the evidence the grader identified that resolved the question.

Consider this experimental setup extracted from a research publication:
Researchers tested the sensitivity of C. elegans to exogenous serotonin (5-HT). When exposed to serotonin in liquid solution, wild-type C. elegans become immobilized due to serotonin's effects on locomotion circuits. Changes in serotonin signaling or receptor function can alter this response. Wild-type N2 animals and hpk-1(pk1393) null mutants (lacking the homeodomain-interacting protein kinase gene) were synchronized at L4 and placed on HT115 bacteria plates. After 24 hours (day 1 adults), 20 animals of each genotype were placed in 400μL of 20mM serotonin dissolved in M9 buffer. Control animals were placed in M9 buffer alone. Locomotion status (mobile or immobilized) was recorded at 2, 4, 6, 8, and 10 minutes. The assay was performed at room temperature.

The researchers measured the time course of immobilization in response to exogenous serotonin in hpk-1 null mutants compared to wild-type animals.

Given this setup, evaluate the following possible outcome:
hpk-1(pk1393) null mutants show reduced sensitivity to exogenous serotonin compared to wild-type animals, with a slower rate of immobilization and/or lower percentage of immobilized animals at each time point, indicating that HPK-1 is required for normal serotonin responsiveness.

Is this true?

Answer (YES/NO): NO